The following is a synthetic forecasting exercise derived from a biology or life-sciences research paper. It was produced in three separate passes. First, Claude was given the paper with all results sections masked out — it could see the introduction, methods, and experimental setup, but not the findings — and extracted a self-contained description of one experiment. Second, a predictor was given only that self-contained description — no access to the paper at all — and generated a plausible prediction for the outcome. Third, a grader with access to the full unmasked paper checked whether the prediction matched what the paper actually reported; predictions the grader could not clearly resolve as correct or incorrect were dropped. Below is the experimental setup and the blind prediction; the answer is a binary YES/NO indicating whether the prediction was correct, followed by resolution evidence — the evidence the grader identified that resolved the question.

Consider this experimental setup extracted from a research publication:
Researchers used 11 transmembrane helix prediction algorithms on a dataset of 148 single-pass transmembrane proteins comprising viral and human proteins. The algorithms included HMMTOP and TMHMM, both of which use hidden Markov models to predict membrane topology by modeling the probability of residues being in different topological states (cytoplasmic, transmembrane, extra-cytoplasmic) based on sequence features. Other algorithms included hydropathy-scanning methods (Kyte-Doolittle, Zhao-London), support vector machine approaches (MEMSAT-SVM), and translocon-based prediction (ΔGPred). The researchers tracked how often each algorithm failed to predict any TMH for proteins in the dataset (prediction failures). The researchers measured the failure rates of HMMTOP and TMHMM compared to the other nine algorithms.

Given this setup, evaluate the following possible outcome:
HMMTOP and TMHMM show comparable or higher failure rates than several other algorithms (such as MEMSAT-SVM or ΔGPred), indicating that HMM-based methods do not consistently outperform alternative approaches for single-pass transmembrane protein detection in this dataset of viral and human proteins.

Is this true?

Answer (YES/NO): YES